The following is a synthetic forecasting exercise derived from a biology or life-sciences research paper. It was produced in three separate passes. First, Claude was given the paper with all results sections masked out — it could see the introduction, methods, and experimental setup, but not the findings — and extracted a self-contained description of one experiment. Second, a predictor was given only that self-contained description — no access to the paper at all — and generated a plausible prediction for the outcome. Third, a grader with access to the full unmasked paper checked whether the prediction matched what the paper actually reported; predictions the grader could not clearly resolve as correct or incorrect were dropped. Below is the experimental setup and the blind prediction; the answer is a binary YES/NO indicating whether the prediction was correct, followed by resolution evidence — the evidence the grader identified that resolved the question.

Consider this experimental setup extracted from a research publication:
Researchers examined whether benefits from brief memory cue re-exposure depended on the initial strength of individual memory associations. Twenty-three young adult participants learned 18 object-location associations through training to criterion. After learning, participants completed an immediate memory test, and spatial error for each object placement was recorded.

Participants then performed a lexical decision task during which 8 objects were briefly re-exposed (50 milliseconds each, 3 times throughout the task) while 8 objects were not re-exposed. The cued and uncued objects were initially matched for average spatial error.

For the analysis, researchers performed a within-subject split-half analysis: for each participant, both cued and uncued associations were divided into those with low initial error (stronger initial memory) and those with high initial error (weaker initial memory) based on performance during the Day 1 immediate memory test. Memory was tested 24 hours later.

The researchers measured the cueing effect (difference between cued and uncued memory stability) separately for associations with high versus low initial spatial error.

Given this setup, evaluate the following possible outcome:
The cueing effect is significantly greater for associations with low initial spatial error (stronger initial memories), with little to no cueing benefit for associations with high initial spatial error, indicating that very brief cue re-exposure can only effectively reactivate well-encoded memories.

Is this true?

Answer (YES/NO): NO